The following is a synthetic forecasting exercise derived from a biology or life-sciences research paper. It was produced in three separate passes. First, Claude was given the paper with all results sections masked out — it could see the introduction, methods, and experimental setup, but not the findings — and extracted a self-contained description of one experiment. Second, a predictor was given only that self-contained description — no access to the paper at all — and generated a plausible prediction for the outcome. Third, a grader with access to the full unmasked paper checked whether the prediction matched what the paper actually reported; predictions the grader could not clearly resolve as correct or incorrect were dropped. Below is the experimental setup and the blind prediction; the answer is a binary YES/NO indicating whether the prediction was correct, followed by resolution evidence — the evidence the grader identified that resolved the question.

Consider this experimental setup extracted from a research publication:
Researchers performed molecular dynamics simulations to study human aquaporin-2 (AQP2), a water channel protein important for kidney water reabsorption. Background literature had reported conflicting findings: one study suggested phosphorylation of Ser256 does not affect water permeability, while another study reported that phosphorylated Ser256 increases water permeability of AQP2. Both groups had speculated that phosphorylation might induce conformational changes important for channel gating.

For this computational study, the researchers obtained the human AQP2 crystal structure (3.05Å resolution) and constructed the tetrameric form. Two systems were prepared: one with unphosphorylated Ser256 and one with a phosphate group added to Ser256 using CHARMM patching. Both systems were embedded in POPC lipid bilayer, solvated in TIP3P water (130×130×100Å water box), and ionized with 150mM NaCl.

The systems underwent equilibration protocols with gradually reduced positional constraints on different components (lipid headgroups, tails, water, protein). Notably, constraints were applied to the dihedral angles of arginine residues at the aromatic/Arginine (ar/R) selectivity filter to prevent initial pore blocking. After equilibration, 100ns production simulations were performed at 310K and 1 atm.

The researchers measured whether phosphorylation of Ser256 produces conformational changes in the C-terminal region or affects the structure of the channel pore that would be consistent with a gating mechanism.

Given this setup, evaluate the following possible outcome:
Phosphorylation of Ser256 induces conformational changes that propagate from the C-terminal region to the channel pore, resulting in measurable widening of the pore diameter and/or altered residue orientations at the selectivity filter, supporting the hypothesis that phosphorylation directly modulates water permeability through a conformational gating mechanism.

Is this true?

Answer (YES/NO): NO